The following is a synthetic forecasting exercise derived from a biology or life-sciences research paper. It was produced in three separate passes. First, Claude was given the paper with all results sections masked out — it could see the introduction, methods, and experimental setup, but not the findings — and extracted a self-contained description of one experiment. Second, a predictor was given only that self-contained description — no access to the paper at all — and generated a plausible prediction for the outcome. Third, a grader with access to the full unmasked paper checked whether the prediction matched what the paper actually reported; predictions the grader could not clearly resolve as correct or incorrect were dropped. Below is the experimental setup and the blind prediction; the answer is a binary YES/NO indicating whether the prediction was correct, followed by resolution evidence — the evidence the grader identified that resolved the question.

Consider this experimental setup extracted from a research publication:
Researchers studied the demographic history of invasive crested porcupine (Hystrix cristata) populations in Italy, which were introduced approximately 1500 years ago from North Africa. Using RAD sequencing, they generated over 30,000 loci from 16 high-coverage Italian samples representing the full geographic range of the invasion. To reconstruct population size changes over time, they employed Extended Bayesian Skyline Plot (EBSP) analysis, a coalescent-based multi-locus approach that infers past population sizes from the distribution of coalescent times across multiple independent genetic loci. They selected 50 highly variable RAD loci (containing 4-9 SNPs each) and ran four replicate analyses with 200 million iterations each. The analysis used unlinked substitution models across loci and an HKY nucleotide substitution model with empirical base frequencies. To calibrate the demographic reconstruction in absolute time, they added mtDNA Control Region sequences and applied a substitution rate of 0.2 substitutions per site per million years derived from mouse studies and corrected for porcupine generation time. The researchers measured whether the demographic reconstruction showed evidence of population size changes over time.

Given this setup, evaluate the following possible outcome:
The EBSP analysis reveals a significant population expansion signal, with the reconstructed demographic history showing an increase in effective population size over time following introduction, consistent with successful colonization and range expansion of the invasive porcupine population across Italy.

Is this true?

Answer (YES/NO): NO